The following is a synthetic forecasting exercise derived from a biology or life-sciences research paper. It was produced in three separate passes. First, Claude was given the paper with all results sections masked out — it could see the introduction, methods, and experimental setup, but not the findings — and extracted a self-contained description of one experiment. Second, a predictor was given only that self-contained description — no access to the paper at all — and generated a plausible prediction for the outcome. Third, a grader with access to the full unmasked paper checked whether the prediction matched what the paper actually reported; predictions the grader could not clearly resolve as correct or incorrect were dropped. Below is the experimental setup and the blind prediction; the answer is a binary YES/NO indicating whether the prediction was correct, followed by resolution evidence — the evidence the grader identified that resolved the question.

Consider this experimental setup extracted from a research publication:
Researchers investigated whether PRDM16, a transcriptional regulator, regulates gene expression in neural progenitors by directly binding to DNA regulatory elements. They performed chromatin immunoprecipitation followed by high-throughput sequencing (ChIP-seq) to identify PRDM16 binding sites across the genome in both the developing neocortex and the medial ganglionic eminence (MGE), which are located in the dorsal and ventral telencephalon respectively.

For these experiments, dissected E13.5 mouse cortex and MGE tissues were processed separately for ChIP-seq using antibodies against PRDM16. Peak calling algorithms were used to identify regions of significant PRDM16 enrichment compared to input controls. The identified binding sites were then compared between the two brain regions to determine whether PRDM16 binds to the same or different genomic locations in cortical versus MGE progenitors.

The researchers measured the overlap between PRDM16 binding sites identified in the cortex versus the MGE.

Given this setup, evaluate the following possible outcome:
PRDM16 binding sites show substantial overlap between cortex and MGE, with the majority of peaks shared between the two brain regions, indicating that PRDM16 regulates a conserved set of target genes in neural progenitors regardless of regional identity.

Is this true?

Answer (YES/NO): NO